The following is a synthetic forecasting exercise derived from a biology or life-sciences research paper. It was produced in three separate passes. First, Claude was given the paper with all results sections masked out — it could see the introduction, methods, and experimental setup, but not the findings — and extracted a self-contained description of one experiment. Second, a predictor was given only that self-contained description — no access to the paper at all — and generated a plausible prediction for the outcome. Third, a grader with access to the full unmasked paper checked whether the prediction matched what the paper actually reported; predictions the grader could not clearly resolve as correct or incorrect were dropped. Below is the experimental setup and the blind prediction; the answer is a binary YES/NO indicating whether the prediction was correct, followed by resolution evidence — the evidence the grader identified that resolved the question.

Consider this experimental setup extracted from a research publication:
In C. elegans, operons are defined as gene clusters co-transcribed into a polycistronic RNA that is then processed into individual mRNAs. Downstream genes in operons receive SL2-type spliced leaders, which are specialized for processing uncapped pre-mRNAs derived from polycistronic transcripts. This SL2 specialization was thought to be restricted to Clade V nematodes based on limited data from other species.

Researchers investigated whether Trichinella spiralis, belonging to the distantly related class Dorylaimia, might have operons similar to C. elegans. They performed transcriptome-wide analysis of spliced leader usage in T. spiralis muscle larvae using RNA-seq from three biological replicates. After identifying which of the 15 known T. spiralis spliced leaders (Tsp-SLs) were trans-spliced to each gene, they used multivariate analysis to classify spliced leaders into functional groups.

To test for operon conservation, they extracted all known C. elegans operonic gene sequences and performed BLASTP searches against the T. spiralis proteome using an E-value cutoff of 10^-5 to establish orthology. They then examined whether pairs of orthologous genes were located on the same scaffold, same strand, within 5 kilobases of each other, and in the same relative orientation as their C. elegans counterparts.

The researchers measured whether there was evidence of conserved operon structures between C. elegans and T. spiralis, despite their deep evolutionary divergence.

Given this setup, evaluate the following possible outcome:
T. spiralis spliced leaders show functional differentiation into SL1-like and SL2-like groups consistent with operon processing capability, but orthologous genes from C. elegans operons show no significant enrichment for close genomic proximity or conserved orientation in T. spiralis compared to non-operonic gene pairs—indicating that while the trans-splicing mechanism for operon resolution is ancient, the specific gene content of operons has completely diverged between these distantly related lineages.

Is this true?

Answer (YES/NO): NO